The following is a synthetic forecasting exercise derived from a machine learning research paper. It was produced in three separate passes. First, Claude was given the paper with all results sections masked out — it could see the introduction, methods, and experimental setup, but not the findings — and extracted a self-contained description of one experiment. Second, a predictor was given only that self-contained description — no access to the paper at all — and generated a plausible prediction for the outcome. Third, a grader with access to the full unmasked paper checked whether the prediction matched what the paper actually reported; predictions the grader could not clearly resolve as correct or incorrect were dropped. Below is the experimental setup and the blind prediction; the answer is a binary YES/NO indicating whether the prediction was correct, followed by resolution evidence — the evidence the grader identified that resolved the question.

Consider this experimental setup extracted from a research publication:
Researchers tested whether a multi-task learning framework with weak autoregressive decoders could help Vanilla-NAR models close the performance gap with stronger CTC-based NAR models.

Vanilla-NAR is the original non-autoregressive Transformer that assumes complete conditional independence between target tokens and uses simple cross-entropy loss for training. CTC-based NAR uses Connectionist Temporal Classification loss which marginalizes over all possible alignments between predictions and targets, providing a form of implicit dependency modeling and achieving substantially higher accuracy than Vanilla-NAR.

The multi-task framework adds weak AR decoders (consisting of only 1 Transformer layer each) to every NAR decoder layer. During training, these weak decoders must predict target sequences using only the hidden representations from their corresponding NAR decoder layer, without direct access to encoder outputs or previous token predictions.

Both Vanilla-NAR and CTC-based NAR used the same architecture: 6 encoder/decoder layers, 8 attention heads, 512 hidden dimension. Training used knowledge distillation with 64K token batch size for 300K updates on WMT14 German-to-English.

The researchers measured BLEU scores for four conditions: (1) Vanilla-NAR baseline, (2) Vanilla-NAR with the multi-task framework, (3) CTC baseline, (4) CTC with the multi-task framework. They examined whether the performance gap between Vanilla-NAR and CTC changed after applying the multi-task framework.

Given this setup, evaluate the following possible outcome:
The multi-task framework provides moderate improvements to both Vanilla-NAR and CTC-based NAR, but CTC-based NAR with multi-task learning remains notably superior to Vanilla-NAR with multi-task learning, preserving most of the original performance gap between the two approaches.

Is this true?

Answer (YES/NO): NO